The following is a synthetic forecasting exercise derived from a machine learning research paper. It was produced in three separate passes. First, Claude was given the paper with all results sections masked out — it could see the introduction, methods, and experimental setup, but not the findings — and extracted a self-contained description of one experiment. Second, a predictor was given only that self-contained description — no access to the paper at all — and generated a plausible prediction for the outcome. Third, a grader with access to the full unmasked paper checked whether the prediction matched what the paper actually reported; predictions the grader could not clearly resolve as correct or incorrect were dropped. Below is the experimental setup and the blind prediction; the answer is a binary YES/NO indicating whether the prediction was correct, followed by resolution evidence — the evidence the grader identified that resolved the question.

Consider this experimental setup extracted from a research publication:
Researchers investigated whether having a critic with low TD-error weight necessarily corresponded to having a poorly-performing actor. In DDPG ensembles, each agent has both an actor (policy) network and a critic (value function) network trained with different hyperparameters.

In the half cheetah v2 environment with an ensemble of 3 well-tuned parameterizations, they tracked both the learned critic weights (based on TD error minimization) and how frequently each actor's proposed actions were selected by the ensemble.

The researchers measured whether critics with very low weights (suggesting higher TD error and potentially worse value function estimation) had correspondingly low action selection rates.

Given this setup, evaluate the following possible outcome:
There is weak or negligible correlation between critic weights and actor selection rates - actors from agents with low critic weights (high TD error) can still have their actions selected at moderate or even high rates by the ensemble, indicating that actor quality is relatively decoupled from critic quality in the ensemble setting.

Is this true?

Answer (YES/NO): YES